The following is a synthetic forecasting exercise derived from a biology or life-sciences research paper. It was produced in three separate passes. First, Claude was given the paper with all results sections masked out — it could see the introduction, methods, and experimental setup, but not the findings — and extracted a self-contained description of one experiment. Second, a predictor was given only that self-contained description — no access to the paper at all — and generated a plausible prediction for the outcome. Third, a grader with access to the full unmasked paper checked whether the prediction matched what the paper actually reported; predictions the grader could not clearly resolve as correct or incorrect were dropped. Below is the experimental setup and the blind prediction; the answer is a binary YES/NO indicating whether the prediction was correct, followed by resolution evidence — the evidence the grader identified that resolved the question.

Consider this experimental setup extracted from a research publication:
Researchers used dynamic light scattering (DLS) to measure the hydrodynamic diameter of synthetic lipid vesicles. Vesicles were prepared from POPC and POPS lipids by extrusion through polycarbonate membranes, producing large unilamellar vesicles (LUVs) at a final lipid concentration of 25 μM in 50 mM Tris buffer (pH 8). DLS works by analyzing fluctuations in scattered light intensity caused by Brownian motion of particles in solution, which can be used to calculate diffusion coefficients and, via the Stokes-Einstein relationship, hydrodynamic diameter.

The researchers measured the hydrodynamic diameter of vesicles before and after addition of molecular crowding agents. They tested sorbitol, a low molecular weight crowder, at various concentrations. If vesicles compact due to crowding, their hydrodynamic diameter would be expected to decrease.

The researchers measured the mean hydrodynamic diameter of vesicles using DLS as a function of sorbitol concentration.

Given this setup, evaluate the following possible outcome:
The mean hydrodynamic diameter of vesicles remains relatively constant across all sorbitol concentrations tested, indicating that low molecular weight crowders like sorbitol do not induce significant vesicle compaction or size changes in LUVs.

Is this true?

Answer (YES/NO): NO